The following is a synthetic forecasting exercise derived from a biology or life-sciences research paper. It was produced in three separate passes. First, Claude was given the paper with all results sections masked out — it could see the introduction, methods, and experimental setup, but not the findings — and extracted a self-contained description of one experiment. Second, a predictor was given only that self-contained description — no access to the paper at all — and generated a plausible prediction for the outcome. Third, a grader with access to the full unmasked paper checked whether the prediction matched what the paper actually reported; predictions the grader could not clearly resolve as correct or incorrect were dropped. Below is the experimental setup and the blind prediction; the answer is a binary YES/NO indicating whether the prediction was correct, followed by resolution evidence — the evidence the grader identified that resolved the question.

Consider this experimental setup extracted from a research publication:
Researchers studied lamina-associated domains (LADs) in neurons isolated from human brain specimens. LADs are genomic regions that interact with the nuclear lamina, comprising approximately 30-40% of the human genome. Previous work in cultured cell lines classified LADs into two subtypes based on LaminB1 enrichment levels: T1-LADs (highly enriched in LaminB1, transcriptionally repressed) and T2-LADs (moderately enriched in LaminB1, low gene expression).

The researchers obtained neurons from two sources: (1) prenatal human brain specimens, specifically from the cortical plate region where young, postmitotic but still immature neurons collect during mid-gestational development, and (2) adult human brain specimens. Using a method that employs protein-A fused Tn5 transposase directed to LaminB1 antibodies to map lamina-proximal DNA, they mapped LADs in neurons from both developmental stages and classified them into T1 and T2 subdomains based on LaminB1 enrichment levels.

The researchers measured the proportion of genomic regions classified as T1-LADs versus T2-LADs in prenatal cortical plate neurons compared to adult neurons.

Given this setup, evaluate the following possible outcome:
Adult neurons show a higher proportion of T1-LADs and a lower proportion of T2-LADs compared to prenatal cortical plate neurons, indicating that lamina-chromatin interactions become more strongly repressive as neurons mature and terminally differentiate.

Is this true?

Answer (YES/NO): YES